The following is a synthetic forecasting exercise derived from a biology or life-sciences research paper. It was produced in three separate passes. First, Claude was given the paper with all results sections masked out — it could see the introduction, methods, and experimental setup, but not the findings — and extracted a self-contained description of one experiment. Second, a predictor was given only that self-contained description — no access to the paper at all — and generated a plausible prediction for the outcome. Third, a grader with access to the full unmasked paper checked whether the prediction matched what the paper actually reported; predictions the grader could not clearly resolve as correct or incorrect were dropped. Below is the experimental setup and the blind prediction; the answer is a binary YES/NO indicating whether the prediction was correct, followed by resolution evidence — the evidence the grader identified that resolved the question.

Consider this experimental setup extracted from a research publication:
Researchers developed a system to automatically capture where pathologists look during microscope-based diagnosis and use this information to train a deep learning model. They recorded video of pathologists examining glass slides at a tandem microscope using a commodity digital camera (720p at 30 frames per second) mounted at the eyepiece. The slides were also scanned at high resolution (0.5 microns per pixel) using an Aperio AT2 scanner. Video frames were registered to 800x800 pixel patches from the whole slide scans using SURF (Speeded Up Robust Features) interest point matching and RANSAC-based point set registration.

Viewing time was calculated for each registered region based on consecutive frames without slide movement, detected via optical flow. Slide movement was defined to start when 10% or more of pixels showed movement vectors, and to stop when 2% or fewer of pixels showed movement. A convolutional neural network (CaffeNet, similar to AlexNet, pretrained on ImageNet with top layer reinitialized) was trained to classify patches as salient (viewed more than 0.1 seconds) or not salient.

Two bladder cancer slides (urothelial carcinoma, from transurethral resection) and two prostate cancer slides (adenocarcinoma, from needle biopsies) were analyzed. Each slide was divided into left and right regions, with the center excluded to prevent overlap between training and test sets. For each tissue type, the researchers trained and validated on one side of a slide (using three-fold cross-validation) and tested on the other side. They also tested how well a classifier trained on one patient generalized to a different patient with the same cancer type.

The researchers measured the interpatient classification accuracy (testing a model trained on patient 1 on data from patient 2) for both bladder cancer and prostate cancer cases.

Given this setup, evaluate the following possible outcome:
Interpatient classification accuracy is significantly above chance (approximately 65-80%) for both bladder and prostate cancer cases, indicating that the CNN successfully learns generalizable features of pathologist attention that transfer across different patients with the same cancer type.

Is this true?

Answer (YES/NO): NO